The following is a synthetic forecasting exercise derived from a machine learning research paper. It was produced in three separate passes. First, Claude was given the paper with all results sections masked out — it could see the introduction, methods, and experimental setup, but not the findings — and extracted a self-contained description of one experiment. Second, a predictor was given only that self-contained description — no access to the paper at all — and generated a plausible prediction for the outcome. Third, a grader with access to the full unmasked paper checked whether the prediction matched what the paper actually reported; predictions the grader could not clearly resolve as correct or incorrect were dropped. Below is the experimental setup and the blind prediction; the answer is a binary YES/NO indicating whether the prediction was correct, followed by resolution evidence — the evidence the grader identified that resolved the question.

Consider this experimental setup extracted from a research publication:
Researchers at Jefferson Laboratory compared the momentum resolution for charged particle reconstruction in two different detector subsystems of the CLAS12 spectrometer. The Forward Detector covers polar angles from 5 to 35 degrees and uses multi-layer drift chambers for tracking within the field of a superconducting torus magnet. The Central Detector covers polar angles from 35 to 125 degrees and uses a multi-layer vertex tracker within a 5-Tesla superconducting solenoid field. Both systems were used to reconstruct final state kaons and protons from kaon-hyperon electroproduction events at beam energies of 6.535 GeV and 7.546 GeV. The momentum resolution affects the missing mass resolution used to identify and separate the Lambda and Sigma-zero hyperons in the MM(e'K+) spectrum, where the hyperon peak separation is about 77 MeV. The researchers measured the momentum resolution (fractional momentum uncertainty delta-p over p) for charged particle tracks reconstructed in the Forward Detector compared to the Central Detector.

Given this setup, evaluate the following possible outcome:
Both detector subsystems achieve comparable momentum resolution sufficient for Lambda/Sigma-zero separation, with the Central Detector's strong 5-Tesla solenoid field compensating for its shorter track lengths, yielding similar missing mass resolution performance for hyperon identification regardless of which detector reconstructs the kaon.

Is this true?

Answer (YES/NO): NO